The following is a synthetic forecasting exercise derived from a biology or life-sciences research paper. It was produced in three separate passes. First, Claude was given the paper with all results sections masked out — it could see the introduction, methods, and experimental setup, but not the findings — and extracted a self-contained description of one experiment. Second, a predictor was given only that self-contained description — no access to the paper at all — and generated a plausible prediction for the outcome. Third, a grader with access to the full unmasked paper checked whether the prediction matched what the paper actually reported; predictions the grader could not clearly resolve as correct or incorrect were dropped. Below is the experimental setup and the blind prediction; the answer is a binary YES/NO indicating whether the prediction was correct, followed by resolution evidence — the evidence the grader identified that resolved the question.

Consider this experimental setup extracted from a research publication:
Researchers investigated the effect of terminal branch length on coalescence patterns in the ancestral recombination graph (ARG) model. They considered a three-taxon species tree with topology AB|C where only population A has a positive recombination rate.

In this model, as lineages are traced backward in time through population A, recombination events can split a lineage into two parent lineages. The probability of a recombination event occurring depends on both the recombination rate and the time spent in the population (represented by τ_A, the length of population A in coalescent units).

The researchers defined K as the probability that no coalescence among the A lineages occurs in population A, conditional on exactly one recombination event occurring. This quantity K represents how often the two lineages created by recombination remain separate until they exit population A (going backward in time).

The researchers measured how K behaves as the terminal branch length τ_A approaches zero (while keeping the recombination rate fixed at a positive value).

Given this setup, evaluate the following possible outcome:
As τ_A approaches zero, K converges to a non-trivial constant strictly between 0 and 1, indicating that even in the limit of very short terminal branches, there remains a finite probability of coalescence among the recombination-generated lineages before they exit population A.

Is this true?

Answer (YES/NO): NO